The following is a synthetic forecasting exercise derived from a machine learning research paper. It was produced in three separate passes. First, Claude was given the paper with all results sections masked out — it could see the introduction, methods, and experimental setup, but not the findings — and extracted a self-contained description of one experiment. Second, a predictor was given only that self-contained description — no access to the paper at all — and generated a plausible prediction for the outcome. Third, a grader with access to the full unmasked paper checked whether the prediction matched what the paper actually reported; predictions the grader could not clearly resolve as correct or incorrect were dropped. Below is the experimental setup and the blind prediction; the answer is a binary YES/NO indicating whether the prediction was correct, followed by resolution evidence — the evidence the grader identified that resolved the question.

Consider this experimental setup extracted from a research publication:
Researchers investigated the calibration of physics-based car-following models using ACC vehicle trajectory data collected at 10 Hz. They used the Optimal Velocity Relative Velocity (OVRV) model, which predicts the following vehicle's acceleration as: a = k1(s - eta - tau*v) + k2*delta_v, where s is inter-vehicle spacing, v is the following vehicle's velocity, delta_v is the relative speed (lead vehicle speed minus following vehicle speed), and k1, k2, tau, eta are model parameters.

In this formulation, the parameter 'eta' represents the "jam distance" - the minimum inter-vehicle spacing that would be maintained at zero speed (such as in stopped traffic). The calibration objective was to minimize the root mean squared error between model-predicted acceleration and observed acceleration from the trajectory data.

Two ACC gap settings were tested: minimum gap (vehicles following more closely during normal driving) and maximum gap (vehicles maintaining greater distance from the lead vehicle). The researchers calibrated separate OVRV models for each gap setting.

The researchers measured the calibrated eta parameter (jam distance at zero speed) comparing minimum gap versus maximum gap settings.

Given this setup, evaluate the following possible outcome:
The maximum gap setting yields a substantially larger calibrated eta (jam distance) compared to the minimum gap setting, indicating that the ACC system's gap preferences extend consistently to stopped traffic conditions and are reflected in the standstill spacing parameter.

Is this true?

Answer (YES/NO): NO